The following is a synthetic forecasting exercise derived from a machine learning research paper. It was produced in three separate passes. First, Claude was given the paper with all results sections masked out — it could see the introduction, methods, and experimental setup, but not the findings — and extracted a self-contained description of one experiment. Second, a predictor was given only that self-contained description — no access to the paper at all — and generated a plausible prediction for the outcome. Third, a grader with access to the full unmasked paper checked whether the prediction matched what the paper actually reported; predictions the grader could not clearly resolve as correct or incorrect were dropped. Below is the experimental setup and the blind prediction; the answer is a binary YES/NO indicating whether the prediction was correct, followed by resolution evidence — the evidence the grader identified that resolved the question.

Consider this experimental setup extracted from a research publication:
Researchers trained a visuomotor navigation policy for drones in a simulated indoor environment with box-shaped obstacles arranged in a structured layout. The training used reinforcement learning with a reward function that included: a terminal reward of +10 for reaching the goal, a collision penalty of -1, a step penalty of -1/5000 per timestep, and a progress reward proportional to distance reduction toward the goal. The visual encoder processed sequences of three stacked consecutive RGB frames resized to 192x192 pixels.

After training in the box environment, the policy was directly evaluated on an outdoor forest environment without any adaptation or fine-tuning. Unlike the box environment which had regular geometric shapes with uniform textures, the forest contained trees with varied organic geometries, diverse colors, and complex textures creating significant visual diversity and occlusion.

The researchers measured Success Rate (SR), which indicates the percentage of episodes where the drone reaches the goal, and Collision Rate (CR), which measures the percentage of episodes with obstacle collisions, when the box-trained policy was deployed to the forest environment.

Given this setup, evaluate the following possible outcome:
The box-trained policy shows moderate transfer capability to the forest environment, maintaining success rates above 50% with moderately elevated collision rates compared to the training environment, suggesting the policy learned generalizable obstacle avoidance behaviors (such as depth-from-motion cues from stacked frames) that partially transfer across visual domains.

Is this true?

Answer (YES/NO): YES